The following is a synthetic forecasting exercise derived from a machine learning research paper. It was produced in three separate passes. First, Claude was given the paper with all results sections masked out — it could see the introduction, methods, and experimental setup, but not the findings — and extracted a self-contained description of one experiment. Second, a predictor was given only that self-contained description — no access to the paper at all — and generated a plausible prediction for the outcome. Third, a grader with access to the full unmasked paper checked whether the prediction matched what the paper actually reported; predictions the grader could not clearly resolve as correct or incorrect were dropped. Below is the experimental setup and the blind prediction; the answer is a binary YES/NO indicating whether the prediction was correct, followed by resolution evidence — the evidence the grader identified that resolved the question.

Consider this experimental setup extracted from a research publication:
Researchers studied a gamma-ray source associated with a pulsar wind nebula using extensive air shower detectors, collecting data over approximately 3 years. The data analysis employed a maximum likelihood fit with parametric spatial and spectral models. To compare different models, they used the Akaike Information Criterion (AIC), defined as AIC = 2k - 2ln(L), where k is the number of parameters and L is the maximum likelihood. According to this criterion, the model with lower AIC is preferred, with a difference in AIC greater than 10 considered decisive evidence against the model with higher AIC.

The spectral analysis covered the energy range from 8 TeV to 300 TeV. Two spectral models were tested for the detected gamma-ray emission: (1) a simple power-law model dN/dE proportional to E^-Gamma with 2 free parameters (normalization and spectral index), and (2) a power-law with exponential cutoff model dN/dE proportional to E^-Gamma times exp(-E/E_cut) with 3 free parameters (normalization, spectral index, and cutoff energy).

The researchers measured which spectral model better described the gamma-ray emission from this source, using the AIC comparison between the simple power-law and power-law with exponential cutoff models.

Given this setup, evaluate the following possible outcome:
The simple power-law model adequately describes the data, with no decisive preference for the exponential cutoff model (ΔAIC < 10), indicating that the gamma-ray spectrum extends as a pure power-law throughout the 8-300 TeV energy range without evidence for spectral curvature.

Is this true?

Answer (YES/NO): NO